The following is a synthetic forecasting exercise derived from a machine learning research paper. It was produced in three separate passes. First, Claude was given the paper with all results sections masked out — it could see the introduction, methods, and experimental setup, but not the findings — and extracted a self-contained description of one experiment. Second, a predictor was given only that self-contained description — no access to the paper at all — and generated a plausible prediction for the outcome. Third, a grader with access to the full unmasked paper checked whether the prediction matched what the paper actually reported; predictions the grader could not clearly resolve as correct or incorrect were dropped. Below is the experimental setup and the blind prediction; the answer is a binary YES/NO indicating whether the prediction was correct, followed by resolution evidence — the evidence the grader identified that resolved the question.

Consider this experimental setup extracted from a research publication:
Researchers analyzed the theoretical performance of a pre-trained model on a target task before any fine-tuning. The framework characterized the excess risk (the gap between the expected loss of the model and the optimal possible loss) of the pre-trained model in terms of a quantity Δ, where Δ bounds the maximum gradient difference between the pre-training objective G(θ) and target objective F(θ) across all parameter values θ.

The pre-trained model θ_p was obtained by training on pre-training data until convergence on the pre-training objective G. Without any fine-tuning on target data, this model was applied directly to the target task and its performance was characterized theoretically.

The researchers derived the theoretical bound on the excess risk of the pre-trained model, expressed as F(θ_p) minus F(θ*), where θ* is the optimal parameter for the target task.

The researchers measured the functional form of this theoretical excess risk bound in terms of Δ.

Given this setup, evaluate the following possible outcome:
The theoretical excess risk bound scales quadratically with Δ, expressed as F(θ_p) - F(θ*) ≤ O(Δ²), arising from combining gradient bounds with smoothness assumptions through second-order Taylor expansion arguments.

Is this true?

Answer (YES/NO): YES